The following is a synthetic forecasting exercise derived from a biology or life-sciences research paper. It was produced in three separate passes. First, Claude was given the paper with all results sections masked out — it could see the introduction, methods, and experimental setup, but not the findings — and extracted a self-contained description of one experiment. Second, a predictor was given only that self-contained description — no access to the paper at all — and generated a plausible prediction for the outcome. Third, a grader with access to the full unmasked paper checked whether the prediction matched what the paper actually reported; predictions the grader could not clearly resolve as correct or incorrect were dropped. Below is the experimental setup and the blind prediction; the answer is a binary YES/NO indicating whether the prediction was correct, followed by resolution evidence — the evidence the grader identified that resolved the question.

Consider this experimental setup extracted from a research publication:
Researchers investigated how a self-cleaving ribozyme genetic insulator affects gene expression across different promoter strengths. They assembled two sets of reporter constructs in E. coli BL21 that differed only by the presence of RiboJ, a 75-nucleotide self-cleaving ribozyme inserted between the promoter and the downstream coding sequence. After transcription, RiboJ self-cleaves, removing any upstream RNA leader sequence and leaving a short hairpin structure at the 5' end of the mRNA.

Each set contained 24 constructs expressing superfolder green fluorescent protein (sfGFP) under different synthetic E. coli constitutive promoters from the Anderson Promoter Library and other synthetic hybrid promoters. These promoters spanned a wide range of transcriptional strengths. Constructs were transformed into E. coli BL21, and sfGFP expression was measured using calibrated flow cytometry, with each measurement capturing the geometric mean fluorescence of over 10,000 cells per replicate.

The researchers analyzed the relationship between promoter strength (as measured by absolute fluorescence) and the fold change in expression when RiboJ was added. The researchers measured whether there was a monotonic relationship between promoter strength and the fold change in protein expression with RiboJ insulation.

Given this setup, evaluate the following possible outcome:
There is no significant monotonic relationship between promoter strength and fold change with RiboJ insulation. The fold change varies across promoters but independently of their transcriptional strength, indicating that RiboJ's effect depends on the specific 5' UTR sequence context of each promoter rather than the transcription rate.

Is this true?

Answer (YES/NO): NO